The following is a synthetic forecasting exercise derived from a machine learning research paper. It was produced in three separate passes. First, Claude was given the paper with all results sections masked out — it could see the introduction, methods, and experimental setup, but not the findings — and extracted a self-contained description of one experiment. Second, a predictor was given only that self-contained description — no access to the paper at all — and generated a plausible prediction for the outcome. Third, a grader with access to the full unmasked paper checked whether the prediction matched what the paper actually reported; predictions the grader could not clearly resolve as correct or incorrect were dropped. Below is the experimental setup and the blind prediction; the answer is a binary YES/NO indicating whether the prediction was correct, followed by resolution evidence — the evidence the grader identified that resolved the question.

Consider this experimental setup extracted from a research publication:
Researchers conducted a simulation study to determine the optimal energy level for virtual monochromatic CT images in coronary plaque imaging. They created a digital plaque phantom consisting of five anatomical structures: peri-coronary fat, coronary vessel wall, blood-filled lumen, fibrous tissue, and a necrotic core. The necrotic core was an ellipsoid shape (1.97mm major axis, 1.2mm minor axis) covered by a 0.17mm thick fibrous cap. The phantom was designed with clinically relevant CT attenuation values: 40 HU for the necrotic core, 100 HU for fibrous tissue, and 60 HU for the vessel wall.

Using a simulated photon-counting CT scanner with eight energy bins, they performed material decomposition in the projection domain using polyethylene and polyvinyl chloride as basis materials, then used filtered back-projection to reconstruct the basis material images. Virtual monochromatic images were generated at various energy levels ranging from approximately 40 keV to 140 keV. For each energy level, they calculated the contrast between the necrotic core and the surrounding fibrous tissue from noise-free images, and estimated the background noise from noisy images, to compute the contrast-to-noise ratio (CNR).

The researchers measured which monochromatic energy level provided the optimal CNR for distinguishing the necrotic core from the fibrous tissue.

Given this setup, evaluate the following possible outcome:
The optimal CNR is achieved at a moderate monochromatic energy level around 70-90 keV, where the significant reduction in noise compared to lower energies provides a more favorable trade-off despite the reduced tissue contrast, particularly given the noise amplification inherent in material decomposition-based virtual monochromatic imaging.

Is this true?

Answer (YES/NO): NO